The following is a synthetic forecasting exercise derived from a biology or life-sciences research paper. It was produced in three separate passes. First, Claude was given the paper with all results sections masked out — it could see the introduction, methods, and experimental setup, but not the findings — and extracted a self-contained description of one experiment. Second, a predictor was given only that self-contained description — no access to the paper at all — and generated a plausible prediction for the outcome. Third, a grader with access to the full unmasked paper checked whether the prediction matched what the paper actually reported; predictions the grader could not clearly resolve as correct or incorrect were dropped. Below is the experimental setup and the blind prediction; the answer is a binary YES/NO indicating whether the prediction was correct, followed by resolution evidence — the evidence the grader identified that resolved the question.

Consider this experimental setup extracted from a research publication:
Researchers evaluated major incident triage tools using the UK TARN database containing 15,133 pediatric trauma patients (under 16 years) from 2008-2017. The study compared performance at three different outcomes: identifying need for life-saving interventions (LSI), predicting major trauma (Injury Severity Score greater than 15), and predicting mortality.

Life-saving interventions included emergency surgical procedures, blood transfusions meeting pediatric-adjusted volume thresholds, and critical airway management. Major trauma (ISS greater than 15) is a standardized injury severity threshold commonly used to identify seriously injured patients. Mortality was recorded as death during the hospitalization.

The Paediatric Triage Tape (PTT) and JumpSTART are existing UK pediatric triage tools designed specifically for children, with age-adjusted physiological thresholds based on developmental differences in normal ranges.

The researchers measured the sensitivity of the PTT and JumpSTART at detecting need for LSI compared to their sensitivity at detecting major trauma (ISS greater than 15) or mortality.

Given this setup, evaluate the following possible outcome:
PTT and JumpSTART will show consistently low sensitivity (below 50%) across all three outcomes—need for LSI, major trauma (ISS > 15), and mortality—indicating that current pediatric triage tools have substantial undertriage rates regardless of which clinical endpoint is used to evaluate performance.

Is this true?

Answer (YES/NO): NO